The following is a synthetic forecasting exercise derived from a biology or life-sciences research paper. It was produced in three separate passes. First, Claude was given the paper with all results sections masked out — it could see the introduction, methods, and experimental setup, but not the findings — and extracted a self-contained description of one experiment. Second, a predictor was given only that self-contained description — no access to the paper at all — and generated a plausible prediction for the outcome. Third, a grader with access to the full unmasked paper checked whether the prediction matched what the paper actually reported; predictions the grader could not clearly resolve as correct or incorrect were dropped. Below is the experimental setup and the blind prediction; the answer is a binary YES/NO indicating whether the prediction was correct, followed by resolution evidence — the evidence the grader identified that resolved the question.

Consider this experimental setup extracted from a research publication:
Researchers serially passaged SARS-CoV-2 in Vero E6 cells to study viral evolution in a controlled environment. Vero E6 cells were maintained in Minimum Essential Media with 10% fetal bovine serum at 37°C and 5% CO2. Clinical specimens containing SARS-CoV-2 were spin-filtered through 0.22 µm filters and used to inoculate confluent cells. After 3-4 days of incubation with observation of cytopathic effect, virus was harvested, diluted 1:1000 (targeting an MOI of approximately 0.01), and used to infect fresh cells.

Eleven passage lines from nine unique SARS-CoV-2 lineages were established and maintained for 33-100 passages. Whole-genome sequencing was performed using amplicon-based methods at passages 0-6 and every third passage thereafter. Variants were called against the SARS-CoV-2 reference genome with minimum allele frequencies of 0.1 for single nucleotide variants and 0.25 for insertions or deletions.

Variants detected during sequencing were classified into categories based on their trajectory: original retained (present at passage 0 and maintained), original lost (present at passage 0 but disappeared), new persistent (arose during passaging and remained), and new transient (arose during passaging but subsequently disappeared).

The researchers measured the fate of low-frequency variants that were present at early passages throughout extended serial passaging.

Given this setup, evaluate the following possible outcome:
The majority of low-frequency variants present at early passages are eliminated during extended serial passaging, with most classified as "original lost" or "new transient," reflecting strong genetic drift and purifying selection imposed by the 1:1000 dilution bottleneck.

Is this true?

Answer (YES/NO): YES